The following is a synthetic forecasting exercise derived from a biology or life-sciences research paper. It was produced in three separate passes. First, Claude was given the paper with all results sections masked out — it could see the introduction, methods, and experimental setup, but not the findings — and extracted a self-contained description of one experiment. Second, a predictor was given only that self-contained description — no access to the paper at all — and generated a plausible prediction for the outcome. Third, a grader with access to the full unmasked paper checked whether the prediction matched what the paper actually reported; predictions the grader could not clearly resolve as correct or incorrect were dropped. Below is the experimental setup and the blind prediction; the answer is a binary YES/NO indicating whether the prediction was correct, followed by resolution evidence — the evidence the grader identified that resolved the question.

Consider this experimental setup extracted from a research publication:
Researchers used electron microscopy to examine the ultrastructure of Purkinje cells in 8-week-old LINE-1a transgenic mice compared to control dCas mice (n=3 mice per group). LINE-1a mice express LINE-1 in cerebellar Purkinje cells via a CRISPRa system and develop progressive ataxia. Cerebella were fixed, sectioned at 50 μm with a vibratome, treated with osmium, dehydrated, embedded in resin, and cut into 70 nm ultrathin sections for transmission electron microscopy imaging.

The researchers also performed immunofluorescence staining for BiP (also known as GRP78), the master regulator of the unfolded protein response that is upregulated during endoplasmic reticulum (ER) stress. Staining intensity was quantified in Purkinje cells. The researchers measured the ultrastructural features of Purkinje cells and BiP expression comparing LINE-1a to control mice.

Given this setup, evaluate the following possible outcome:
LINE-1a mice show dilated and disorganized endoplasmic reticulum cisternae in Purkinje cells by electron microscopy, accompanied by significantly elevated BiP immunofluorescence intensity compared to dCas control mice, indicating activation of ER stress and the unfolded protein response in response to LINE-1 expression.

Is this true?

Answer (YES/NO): YES